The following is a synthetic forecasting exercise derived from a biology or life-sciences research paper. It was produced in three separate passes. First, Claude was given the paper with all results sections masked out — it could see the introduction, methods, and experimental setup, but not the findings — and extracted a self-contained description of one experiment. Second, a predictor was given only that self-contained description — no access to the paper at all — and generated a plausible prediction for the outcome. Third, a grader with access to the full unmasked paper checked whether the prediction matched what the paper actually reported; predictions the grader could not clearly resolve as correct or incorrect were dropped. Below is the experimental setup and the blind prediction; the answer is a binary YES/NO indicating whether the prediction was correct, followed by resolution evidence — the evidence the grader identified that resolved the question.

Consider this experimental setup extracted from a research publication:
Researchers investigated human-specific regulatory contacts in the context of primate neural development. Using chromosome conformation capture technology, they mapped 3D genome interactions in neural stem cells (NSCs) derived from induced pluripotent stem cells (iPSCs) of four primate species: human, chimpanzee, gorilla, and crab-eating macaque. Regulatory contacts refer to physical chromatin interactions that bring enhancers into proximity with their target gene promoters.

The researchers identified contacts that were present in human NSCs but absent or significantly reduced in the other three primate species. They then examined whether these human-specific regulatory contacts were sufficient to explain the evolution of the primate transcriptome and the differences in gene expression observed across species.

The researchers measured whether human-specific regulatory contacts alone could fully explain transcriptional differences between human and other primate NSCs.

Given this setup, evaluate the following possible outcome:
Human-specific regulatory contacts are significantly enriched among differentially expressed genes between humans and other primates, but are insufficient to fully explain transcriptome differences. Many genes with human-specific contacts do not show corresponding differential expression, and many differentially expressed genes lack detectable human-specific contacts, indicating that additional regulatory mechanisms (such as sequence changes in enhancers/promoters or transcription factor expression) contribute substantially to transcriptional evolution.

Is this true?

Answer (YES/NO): NO